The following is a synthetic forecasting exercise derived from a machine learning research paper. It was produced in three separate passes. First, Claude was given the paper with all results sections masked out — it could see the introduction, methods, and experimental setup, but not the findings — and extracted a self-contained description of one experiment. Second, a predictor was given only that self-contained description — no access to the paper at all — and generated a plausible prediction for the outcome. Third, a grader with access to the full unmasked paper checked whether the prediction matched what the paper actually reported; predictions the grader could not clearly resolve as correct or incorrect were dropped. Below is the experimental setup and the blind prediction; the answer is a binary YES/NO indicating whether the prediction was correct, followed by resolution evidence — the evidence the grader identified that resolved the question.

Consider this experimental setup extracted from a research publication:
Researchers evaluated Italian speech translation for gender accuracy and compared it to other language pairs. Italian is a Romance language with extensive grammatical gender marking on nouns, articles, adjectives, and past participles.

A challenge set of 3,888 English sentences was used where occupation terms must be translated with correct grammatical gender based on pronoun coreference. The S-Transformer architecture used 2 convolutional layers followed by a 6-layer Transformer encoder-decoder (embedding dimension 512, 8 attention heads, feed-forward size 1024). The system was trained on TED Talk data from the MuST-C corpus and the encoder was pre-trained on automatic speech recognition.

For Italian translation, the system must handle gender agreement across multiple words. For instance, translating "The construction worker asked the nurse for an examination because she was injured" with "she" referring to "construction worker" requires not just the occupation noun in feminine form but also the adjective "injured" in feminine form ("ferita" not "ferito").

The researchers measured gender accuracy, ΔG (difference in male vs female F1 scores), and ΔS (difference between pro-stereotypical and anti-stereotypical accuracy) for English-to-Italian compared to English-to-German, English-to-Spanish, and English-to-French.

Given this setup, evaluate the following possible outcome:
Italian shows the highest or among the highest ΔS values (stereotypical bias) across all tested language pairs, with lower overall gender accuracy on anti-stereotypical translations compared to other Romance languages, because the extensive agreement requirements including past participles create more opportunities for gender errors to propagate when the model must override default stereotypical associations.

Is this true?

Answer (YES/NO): NO